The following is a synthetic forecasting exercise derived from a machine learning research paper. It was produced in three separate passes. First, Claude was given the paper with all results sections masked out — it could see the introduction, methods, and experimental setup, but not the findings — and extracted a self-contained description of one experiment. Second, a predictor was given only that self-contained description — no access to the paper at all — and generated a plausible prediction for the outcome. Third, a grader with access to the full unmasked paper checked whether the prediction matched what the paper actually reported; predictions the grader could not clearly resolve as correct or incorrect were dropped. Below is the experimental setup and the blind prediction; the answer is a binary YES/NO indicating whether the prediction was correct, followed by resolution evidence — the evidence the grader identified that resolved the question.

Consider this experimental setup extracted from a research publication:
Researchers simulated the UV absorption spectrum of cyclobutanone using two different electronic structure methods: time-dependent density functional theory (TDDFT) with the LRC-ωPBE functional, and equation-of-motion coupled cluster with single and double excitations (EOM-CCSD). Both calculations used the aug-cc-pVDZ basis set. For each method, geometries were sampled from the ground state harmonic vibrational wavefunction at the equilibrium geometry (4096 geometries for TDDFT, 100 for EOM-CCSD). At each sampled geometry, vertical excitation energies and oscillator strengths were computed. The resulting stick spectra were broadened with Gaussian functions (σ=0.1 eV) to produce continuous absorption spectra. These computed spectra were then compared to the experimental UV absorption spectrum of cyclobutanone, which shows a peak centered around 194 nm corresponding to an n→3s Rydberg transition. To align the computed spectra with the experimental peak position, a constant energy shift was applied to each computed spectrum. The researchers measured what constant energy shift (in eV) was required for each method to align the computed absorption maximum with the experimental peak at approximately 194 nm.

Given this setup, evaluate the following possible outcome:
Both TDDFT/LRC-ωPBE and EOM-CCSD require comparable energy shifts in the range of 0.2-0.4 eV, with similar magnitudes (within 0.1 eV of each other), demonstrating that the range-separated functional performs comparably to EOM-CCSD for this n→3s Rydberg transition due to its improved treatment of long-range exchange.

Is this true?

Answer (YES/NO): NO